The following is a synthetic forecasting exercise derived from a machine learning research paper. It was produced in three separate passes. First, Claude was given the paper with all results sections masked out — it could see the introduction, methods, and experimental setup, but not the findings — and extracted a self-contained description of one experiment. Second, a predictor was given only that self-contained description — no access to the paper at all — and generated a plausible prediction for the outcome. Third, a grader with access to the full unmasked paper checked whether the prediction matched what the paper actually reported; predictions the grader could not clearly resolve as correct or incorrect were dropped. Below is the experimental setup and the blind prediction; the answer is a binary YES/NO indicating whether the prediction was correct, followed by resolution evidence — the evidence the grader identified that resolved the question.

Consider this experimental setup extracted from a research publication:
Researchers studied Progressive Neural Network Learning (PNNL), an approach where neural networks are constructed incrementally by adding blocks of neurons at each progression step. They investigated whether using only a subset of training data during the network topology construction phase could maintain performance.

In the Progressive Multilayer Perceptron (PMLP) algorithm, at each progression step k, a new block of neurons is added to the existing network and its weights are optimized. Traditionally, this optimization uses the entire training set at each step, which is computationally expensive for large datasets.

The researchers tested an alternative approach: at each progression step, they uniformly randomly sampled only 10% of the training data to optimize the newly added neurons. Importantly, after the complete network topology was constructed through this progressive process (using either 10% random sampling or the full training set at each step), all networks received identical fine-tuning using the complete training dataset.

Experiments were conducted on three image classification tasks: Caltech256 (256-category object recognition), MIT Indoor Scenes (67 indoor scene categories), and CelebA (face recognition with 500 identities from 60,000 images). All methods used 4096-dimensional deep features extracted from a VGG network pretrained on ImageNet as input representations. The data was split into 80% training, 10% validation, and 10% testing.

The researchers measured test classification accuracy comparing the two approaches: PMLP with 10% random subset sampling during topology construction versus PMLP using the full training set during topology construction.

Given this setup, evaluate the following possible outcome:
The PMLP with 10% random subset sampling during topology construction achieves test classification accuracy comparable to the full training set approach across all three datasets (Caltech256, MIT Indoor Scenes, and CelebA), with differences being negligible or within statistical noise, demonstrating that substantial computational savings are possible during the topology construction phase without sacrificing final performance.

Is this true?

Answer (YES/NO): NO